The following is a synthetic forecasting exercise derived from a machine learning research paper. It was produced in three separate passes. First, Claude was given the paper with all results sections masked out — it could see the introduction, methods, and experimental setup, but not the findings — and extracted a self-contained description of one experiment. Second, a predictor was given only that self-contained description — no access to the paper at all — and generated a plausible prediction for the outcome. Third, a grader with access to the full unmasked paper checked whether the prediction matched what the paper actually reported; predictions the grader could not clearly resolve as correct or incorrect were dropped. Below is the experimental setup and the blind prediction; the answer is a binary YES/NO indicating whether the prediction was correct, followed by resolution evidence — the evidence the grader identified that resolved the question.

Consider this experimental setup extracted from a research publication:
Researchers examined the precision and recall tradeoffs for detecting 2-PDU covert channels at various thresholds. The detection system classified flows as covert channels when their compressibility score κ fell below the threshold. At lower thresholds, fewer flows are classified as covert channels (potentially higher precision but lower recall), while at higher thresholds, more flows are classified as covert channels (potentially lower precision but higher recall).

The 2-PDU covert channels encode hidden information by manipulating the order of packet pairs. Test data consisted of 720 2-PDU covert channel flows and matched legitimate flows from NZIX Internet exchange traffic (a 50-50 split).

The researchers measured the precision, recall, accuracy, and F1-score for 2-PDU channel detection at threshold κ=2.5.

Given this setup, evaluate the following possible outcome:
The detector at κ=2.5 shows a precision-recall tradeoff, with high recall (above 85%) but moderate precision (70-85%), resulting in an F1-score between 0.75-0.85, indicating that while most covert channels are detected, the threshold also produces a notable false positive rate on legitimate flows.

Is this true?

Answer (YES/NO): NO